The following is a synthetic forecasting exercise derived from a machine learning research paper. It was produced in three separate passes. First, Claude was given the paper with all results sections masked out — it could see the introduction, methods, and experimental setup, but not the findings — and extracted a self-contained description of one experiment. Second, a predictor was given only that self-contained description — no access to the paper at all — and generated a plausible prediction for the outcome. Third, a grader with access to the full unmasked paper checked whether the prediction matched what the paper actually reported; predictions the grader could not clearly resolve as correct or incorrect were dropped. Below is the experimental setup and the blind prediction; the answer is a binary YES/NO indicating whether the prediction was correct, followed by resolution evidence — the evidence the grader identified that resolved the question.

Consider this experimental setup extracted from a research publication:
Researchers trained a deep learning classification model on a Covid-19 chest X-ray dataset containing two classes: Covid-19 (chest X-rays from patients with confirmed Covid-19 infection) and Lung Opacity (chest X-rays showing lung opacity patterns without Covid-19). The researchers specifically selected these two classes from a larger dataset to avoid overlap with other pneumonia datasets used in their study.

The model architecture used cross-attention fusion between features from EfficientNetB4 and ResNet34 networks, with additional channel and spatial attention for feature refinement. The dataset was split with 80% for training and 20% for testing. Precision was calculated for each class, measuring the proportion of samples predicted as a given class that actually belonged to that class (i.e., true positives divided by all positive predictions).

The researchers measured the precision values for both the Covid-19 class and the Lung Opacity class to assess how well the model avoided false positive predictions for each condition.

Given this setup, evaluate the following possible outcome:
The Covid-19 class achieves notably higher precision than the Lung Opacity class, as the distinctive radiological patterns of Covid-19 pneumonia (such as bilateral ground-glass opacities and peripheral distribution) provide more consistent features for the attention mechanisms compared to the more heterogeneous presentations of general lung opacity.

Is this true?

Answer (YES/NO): NO